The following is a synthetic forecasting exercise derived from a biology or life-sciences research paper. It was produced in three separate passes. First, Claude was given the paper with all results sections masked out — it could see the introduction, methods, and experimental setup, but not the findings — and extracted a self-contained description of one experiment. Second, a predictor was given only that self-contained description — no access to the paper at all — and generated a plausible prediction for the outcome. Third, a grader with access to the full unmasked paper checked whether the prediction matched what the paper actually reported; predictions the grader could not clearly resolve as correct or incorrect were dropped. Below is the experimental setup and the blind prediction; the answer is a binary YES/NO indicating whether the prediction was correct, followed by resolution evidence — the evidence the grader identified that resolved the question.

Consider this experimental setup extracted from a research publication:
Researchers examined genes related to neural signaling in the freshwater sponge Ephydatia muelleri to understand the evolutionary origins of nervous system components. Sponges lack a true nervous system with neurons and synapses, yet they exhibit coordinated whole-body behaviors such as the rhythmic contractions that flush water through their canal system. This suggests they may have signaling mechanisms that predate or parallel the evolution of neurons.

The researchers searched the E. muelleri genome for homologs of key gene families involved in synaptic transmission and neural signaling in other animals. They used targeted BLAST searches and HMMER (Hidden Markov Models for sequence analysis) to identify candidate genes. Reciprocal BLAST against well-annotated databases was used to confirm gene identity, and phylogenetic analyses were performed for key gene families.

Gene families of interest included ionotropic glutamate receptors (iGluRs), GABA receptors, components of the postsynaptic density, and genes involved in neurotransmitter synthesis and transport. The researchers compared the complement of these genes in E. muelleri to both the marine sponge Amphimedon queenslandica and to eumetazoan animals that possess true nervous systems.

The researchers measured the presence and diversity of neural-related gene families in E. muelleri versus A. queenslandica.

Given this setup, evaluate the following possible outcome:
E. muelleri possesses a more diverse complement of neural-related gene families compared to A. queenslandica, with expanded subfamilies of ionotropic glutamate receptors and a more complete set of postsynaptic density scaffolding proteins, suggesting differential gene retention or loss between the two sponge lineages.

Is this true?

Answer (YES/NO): NO